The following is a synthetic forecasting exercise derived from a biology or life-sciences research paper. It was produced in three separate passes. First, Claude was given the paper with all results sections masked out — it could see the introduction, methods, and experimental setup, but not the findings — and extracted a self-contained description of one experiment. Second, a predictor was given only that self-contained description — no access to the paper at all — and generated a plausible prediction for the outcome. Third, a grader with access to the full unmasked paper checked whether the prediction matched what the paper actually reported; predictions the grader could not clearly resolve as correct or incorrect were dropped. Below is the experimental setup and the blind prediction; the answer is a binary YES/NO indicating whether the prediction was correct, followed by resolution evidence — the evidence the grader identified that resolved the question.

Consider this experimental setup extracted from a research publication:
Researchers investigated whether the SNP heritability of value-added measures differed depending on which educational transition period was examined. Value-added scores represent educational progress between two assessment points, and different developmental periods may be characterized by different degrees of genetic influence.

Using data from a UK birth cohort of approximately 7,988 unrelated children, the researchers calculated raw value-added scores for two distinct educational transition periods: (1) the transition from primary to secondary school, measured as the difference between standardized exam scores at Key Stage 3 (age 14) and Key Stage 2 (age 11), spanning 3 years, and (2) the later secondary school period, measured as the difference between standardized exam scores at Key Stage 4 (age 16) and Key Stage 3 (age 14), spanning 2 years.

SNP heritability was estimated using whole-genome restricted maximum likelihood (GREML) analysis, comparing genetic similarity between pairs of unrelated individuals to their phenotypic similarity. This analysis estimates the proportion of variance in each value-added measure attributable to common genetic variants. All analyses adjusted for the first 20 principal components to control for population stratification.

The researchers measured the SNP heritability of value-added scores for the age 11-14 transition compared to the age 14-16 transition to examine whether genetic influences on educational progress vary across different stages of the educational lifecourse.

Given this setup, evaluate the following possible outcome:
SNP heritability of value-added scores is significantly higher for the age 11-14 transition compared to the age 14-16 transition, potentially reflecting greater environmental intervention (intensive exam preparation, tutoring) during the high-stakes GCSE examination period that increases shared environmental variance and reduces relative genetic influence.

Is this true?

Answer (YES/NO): NO